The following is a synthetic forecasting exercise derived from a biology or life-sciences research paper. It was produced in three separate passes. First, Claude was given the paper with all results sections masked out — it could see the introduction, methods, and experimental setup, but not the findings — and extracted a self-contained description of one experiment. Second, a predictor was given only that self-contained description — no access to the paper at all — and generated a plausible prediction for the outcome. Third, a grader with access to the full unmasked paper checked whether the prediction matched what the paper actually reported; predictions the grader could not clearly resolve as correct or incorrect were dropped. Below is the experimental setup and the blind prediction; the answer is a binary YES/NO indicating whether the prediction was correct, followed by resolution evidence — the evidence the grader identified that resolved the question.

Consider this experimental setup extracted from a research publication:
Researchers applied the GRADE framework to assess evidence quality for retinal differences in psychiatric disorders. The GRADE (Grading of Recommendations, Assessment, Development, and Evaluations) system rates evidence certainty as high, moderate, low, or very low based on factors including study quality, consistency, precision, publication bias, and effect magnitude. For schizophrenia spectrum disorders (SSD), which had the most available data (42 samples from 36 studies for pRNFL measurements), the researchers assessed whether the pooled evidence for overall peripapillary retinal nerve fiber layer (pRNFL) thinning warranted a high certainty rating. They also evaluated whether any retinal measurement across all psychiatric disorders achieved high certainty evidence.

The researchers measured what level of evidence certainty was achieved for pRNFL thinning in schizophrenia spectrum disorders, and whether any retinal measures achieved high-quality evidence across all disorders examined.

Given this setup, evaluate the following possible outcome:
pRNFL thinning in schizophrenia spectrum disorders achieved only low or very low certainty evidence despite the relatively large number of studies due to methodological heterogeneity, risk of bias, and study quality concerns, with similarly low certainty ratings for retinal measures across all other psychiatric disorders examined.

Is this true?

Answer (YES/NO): NO